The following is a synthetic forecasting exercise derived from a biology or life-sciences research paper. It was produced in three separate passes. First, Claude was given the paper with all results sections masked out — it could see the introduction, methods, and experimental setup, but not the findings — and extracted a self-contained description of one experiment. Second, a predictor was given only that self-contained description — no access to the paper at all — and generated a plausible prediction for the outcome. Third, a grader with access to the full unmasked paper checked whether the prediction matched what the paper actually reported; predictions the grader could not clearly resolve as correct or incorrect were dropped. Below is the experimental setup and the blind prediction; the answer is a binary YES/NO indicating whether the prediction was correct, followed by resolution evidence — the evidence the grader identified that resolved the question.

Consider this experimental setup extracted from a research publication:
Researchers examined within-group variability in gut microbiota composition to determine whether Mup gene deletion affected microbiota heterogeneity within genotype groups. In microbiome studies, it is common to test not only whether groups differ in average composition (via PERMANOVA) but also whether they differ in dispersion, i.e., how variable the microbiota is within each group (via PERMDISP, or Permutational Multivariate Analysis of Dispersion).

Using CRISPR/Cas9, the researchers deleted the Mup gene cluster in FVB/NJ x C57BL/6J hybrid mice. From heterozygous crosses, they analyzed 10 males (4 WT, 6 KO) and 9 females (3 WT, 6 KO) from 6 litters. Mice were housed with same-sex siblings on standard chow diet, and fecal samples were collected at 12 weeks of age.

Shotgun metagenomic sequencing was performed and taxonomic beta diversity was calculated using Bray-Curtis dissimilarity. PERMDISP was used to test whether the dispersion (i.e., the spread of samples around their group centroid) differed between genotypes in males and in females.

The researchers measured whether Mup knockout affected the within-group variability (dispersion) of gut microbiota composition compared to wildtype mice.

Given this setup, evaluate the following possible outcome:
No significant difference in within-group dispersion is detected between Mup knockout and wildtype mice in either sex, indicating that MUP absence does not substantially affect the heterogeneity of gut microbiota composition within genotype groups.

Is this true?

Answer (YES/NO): YES